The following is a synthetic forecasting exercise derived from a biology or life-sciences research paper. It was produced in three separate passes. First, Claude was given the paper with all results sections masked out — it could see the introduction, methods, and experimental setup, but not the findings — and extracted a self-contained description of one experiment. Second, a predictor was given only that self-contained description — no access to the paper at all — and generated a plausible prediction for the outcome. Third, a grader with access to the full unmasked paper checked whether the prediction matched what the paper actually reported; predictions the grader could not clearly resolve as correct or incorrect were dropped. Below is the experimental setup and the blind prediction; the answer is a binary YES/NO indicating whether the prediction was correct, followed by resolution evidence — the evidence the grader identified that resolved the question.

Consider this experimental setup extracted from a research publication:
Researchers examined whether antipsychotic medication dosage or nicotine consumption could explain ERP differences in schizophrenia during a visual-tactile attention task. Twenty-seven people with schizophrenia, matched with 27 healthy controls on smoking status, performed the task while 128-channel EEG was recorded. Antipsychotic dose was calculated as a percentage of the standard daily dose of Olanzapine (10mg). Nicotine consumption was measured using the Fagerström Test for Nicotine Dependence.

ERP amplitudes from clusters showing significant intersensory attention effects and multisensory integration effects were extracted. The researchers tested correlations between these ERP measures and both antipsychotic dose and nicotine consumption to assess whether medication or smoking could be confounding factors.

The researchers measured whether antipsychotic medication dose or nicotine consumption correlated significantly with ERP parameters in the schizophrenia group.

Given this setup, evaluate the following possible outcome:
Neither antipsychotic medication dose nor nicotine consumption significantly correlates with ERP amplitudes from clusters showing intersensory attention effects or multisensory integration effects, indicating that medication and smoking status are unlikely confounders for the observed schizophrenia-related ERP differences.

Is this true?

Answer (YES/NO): YES